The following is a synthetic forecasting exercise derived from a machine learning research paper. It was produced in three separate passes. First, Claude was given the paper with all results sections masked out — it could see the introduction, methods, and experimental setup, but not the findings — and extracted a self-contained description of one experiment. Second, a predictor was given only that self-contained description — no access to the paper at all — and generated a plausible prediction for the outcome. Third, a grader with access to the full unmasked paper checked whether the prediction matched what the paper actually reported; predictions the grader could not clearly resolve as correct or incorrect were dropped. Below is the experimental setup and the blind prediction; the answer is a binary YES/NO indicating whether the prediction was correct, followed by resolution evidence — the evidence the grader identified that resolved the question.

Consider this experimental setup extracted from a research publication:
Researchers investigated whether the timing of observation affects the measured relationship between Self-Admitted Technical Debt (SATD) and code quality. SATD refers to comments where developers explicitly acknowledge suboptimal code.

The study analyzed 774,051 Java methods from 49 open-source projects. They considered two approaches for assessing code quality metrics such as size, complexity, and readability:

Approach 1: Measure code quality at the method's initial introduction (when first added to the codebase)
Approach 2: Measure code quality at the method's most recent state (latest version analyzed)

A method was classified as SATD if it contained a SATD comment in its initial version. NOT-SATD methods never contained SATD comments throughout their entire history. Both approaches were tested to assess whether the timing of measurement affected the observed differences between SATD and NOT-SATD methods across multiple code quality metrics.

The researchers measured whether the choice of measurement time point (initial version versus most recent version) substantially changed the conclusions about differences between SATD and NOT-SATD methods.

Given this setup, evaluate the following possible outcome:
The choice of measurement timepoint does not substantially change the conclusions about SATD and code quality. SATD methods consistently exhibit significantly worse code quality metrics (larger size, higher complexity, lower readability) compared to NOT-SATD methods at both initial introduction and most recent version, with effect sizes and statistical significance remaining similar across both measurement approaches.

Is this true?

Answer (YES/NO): YES